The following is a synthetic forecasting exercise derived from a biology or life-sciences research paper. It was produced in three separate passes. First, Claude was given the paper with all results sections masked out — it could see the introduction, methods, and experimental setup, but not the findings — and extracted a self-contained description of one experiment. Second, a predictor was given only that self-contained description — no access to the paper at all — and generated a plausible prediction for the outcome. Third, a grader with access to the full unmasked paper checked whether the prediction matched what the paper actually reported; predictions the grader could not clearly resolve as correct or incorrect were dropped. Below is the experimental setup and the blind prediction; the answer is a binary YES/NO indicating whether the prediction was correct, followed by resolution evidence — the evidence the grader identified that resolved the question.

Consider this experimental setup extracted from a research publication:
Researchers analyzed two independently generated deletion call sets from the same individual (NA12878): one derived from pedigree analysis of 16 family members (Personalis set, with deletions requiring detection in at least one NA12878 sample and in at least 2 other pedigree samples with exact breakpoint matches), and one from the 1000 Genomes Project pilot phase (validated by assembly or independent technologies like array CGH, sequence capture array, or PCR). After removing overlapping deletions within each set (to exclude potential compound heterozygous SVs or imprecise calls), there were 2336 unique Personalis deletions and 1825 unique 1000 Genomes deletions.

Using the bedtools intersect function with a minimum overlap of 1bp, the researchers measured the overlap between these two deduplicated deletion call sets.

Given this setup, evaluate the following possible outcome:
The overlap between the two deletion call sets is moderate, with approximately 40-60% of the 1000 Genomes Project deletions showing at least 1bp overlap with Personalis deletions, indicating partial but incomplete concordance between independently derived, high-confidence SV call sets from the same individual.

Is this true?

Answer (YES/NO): YES